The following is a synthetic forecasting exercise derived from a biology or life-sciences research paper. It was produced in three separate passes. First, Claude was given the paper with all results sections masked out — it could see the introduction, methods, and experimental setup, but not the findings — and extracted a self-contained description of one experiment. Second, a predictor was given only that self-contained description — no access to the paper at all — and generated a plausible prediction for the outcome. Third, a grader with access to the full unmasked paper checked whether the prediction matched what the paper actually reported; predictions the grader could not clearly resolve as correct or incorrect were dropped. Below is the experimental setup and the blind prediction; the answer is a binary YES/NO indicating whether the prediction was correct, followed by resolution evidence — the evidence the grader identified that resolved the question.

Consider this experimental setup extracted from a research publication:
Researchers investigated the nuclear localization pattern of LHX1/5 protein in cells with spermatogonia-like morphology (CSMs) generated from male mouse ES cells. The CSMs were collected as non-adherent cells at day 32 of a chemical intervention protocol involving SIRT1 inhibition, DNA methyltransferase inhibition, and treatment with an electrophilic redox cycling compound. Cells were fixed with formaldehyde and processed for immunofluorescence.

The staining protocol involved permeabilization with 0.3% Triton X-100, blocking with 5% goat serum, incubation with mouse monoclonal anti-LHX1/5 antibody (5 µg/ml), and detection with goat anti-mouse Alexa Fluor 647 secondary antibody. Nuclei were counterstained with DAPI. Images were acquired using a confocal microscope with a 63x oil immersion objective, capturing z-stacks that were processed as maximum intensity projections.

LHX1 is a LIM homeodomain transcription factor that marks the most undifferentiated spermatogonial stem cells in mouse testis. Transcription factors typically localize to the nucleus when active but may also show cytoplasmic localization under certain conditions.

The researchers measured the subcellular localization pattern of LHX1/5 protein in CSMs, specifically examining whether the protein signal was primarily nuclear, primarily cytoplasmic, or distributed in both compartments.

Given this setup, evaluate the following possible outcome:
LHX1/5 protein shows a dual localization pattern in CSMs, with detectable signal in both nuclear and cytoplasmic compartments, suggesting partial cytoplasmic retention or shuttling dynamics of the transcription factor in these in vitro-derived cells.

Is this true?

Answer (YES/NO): YES